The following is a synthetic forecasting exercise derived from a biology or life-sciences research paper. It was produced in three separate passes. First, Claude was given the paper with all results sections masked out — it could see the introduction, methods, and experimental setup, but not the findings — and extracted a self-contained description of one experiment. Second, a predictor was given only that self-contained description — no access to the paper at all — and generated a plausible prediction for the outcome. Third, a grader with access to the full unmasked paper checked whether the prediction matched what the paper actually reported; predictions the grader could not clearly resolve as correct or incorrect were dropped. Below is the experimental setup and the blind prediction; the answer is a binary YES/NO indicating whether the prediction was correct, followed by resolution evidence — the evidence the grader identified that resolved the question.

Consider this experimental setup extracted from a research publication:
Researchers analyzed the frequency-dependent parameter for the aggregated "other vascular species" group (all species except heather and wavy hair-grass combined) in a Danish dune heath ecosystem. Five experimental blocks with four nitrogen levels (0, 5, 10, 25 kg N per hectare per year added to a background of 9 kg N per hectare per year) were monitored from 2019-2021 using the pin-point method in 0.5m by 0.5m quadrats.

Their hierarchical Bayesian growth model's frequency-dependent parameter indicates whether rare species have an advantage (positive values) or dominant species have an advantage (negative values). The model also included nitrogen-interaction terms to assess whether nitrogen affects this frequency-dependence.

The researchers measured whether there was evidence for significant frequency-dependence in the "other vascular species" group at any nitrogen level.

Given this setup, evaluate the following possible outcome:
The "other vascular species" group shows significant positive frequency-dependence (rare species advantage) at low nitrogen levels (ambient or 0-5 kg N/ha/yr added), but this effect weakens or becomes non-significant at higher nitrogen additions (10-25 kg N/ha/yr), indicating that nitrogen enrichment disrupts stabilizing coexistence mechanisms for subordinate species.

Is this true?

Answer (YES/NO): NO